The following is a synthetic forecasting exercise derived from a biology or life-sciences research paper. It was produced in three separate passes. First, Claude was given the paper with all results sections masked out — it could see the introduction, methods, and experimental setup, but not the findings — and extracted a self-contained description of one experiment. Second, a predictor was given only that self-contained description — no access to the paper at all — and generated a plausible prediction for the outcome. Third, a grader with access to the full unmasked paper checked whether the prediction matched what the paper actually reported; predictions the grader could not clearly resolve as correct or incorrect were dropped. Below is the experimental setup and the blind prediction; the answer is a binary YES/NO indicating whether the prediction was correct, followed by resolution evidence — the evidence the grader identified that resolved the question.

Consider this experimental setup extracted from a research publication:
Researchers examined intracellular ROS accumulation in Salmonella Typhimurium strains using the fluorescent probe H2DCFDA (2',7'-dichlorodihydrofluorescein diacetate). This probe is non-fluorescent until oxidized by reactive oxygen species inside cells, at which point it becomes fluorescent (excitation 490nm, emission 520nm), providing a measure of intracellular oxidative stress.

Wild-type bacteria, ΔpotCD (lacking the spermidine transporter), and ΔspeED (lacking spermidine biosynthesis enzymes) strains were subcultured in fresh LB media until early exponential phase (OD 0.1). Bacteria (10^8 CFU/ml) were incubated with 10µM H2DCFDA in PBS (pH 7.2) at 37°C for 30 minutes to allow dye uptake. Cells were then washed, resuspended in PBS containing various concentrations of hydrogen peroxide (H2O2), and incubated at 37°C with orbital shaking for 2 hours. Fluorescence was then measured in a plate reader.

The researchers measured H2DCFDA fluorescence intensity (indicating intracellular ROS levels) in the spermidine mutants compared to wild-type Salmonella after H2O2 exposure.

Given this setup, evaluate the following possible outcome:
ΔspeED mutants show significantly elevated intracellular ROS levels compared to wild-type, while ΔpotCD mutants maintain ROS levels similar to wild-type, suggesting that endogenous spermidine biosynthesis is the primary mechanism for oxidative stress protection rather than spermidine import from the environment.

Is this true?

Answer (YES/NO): NO